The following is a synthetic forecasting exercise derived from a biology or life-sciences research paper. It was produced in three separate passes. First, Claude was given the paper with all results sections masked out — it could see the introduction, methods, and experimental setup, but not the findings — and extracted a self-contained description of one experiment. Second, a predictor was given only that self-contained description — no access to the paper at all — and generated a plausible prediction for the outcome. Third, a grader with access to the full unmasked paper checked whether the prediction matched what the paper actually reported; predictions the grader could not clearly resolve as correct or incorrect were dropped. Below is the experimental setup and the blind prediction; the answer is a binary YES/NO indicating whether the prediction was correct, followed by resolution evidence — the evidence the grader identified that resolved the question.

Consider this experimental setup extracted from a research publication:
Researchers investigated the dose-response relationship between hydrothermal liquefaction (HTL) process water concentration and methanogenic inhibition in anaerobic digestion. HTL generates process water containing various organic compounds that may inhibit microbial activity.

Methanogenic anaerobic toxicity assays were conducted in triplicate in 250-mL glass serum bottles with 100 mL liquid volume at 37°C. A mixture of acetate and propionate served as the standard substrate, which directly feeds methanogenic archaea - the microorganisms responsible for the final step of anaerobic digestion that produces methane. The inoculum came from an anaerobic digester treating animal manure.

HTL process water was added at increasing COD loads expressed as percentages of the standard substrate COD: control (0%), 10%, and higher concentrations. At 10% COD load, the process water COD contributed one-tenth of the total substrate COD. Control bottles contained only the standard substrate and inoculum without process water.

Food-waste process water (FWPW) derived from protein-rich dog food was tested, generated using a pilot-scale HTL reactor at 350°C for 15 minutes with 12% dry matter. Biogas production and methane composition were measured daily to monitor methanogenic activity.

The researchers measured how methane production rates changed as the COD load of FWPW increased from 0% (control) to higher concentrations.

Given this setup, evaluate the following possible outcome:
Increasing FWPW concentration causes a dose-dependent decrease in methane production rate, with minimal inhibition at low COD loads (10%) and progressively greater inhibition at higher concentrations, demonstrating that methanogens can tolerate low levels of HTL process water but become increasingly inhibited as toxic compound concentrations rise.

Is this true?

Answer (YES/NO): YES